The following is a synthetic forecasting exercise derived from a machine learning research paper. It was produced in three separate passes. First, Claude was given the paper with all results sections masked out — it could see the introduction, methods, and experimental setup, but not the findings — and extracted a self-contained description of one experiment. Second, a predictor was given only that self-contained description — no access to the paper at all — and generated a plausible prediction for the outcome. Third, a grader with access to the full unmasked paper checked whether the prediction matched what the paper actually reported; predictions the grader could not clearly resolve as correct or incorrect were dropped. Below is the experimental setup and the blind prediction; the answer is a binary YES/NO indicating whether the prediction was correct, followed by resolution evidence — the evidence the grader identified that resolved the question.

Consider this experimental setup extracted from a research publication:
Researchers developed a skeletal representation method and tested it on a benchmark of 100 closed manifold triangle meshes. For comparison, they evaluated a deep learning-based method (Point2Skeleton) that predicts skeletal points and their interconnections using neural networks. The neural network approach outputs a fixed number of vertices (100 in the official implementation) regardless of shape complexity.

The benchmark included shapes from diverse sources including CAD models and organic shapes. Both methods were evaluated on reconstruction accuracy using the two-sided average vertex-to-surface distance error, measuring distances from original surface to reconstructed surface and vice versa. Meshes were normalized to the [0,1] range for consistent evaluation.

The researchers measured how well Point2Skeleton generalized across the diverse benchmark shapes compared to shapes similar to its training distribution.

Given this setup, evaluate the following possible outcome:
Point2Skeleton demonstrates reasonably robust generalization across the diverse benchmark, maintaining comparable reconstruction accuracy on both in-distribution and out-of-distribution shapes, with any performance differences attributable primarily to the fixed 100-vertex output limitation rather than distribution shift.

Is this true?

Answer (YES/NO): NO